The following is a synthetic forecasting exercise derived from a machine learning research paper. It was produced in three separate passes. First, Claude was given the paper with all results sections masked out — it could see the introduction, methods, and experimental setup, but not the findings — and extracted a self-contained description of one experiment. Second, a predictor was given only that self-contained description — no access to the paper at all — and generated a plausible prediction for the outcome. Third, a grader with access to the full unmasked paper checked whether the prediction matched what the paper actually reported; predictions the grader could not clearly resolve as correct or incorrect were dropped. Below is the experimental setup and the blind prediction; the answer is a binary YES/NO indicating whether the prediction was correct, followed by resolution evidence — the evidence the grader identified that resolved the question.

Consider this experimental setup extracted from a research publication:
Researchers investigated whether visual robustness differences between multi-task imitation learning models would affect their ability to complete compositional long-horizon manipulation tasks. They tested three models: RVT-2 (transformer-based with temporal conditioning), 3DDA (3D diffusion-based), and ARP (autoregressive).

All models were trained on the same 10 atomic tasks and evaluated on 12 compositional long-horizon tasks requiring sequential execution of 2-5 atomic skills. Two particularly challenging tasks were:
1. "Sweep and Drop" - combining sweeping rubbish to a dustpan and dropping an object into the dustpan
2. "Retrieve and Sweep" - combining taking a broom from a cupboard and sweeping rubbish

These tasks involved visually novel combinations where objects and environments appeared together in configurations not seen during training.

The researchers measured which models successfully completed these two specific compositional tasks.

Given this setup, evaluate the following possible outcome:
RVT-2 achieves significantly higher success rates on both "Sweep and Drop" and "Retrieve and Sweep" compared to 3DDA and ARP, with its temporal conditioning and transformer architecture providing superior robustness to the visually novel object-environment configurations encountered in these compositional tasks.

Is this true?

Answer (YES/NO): NO